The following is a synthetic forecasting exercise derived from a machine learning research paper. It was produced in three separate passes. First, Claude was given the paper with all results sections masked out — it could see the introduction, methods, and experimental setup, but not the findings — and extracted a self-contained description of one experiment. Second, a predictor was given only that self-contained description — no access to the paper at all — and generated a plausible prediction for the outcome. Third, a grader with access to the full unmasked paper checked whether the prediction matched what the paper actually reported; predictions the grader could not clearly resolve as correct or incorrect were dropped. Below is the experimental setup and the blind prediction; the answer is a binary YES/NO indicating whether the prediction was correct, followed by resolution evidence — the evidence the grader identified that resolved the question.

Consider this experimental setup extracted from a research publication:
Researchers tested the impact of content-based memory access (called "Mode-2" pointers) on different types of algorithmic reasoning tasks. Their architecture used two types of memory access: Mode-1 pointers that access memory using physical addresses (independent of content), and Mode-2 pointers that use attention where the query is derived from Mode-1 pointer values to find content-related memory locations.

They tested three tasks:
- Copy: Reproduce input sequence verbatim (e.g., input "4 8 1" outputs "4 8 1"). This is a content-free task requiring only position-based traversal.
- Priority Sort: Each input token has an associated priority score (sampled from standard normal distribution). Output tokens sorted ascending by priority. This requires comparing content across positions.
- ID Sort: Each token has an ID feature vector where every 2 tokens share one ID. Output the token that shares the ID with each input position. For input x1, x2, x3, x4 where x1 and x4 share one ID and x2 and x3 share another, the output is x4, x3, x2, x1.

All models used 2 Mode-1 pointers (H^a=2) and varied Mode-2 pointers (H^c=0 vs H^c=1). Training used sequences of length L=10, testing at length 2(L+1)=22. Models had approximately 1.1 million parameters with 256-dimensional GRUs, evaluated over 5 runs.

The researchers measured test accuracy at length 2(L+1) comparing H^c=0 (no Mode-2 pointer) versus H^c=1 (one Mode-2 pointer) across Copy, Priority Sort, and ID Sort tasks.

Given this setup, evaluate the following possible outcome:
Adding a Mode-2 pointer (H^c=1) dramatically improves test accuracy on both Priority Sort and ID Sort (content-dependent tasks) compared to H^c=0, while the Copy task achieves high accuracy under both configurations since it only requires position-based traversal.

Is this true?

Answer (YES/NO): NO